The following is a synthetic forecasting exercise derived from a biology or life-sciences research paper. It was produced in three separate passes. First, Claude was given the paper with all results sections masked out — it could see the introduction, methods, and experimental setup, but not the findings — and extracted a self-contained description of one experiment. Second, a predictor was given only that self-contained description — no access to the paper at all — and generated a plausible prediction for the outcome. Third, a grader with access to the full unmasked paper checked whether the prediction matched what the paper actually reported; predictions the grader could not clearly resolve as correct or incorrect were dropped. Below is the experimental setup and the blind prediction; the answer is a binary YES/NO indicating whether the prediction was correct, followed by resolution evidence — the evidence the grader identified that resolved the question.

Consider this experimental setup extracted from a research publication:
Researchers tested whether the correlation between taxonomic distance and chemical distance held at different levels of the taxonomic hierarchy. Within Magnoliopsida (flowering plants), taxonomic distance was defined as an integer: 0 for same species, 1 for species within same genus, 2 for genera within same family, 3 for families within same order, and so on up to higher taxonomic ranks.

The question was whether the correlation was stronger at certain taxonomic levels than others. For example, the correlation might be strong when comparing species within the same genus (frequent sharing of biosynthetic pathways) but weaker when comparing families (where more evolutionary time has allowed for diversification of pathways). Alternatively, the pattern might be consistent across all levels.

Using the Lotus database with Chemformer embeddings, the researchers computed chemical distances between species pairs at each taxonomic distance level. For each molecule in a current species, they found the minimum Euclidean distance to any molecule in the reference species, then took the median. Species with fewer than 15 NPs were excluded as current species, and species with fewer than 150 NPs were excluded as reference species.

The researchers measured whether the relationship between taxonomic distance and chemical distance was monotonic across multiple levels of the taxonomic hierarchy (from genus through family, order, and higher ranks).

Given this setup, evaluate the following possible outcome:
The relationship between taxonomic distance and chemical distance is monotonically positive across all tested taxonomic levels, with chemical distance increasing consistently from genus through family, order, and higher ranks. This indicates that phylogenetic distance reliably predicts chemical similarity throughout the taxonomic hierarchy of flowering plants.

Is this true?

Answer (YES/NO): YES